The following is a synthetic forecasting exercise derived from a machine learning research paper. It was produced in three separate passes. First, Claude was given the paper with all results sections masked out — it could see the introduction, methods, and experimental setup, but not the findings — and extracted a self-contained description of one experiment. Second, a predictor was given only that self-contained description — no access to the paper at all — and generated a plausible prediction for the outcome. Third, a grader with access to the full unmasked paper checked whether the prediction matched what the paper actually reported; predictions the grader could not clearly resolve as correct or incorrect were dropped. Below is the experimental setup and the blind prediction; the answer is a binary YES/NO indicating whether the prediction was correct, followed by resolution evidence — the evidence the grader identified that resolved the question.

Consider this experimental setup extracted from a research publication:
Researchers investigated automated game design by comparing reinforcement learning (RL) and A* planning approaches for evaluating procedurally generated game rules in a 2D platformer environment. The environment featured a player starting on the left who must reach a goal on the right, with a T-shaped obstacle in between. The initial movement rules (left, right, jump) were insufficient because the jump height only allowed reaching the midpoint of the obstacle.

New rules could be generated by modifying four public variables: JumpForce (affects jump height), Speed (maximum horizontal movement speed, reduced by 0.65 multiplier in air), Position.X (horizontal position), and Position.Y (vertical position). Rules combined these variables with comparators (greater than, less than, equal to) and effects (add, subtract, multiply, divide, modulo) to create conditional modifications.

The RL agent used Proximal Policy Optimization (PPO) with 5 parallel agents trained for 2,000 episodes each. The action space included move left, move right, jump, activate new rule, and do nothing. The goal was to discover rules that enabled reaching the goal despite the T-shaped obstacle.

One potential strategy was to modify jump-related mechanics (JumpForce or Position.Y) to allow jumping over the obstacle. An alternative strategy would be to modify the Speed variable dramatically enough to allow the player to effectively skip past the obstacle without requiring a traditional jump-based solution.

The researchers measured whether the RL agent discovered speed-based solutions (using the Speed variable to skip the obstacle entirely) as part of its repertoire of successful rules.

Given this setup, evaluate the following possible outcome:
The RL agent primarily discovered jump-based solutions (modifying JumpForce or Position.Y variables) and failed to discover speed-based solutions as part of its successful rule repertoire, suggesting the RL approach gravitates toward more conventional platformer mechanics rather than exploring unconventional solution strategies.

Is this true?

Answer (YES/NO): NO